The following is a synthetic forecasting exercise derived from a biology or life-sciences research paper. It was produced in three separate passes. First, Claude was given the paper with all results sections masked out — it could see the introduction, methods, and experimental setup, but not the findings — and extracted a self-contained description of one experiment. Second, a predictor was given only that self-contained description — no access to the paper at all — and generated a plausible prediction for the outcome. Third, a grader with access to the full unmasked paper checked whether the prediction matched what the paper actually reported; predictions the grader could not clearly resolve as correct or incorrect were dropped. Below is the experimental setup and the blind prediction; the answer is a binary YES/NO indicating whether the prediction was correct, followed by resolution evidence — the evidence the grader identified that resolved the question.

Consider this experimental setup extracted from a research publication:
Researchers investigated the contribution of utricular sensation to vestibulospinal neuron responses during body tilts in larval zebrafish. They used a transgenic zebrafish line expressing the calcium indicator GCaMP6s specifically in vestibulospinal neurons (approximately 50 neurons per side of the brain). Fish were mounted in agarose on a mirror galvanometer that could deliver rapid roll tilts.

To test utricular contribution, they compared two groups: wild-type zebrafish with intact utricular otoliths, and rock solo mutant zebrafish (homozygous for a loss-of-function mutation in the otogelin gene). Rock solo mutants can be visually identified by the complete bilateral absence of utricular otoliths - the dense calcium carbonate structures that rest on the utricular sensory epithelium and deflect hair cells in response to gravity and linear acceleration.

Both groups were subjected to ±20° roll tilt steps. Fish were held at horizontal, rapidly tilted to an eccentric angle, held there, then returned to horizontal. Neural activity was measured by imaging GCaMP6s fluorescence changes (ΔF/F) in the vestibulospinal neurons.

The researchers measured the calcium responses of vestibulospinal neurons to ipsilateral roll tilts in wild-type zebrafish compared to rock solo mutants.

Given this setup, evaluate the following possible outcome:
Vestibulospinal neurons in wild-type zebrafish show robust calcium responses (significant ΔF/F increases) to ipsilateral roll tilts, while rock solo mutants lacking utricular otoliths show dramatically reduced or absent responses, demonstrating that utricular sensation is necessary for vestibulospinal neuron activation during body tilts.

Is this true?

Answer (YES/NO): YES